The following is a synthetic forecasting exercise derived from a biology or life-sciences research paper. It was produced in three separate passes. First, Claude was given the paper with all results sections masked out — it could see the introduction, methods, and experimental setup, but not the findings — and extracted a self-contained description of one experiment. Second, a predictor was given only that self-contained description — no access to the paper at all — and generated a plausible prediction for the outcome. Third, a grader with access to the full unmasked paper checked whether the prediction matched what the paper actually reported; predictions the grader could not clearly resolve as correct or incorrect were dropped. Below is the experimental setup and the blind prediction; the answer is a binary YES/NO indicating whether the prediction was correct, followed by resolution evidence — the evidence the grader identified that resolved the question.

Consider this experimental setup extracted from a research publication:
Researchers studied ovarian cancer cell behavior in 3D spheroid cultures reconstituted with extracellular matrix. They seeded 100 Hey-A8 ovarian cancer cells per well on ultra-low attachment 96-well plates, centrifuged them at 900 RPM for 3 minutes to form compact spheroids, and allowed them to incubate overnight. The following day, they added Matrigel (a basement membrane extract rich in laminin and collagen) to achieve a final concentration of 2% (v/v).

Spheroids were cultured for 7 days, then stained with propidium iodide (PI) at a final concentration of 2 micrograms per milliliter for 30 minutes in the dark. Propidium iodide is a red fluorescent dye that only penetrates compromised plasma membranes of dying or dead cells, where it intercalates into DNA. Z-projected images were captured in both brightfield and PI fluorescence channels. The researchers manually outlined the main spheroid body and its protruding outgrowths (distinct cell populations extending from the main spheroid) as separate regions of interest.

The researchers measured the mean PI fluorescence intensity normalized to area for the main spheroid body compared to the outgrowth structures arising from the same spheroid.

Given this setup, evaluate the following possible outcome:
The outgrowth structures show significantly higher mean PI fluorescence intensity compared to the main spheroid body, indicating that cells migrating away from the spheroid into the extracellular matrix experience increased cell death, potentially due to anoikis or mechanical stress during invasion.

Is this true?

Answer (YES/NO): NO